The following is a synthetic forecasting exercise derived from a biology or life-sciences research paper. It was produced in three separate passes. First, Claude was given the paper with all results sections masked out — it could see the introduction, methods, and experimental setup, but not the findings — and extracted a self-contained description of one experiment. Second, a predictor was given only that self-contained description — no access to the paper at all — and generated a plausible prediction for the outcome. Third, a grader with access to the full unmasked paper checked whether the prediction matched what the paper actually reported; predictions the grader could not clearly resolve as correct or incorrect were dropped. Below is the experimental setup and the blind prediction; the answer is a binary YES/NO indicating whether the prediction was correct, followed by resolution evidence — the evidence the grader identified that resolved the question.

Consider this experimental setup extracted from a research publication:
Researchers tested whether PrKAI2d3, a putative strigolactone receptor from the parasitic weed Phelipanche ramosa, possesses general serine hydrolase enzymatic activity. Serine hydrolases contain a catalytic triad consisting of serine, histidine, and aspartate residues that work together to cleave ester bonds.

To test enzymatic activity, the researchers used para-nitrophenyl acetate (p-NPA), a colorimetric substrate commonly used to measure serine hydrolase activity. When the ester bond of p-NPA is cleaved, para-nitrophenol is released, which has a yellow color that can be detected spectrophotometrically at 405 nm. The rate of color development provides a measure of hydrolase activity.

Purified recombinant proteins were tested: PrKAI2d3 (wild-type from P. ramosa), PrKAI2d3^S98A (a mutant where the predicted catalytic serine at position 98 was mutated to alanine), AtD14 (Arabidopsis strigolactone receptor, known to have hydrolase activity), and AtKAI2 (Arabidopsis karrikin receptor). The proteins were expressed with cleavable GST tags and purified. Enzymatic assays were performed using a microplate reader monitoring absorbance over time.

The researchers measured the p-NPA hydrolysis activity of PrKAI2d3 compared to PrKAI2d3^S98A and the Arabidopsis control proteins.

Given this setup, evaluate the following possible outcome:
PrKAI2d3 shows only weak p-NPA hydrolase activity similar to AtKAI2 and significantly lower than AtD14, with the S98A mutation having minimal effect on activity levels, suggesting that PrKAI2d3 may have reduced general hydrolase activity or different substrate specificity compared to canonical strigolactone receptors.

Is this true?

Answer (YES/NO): NO